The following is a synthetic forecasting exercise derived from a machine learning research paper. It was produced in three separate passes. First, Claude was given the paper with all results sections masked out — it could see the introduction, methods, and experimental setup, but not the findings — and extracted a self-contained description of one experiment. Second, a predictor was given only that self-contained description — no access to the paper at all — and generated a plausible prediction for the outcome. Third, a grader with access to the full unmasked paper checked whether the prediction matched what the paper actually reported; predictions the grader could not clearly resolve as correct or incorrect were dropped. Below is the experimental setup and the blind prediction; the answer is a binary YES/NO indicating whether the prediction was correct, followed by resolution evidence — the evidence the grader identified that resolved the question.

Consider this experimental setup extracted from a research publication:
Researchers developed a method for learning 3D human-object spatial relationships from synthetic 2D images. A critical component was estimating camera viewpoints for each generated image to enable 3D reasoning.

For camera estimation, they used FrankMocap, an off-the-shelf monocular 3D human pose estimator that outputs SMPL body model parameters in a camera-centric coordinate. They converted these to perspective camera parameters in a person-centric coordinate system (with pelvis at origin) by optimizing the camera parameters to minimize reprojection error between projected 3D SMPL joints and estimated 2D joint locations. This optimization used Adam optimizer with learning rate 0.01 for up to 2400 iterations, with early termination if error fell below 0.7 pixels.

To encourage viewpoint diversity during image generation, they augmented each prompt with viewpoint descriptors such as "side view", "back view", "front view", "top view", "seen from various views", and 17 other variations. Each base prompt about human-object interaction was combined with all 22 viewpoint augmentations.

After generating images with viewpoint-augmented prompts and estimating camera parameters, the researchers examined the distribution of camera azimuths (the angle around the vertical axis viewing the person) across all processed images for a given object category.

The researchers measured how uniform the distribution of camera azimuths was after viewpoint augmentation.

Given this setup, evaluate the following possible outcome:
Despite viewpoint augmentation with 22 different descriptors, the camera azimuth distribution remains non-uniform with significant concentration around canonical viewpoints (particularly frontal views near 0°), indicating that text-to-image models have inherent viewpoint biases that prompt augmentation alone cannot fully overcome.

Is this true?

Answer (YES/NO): NO